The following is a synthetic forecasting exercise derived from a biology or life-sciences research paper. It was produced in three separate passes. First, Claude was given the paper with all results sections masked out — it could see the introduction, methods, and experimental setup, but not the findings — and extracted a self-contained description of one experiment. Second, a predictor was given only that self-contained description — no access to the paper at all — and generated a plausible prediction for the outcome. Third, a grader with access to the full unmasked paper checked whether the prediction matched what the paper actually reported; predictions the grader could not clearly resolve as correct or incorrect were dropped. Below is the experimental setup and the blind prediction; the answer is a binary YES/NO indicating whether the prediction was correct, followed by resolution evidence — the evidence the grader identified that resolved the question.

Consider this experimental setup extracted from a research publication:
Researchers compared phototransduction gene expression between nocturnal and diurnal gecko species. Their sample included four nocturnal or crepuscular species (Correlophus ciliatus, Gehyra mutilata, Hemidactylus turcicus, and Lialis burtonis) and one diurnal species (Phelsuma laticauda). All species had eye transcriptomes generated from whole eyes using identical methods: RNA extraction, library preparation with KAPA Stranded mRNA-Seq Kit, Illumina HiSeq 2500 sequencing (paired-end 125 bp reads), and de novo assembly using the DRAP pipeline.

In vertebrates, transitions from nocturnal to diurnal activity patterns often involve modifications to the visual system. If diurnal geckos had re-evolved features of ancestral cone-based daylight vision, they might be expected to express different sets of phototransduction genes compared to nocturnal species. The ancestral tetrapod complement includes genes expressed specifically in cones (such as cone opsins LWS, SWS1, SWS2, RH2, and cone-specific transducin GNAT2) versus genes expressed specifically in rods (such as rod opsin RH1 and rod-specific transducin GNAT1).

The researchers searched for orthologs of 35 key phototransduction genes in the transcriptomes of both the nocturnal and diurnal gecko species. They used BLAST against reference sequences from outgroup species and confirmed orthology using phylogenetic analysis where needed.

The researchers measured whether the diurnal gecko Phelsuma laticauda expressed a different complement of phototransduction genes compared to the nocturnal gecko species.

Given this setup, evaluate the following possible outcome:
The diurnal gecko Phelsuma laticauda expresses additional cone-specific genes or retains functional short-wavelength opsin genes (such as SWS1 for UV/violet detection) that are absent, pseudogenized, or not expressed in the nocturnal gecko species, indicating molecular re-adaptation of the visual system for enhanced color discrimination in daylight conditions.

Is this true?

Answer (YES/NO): NO